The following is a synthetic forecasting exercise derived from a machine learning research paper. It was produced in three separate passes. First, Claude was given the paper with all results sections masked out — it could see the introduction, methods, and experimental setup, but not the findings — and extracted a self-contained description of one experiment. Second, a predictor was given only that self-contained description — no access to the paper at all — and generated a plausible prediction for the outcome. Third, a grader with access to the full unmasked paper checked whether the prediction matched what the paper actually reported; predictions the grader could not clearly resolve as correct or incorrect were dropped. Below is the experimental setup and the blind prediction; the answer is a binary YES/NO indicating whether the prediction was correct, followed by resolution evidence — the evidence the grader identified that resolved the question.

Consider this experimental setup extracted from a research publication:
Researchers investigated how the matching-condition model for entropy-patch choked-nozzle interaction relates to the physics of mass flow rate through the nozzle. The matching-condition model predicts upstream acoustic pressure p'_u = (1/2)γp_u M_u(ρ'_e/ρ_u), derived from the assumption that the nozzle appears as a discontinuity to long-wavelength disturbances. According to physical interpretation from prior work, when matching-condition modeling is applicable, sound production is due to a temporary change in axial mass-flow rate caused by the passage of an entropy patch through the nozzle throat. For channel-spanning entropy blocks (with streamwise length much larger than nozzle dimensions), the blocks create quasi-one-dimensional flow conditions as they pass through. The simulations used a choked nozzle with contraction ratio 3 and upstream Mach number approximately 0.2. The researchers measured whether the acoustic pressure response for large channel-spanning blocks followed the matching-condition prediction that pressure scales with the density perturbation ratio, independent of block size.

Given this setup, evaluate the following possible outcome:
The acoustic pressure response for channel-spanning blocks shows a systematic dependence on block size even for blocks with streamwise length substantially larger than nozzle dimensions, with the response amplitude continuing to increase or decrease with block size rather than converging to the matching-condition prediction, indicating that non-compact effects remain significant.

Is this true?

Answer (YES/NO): NO